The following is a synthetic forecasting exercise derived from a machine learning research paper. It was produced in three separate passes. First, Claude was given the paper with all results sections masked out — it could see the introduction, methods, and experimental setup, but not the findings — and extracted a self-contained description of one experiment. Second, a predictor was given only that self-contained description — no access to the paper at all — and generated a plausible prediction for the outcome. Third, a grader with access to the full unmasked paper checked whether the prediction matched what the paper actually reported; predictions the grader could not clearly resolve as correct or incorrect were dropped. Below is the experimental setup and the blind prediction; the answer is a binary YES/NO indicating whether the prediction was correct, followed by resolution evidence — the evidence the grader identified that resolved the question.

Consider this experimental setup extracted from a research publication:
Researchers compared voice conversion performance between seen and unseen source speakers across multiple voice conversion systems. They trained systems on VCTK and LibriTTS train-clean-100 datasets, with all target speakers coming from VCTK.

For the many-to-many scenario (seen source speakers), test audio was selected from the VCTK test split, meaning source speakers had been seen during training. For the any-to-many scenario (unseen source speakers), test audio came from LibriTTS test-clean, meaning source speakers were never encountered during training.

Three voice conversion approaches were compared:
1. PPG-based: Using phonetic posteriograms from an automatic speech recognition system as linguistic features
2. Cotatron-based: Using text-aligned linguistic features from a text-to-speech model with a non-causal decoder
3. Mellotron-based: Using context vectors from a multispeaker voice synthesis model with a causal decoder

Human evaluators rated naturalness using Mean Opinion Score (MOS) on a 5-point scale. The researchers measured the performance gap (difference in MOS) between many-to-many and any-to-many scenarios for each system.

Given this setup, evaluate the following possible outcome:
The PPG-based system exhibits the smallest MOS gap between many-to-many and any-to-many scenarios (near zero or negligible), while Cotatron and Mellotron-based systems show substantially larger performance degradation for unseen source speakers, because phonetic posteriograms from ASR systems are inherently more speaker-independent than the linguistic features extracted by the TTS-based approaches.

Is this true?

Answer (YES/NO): NO